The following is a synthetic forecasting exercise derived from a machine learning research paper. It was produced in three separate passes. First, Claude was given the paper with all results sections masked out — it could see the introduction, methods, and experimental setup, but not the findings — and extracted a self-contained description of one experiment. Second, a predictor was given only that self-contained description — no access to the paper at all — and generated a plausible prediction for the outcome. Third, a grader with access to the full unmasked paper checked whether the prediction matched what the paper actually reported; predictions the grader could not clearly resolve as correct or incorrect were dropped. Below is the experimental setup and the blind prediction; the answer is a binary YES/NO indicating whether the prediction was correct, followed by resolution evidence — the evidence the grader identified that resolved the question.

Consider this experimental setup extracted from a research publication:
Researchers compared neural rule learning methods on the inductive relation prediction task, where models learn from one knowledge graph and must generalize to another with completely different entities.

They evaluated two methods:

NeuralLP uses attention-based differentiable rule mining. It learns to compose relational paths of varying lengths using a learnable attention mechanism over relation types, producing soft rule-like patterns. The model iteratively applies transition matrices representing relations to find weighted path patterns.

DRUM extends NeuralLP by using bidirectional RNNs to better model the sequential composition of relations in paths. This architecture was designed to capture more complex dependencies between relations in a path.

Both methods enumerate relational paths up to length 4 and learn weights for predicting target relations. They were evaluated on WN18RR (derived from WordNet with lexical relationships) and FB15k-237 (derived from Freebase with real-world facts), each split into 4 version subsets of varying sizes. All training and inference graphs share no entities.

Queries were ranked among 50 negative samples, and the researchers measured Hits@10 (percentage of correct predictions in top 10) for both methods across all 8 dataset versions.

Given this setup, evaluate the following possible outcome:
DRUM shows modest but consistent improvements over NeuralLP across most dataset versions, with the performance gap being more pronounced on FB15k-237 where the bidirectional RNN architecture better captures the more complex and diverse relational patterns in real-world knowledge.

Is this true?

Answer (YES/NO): NO